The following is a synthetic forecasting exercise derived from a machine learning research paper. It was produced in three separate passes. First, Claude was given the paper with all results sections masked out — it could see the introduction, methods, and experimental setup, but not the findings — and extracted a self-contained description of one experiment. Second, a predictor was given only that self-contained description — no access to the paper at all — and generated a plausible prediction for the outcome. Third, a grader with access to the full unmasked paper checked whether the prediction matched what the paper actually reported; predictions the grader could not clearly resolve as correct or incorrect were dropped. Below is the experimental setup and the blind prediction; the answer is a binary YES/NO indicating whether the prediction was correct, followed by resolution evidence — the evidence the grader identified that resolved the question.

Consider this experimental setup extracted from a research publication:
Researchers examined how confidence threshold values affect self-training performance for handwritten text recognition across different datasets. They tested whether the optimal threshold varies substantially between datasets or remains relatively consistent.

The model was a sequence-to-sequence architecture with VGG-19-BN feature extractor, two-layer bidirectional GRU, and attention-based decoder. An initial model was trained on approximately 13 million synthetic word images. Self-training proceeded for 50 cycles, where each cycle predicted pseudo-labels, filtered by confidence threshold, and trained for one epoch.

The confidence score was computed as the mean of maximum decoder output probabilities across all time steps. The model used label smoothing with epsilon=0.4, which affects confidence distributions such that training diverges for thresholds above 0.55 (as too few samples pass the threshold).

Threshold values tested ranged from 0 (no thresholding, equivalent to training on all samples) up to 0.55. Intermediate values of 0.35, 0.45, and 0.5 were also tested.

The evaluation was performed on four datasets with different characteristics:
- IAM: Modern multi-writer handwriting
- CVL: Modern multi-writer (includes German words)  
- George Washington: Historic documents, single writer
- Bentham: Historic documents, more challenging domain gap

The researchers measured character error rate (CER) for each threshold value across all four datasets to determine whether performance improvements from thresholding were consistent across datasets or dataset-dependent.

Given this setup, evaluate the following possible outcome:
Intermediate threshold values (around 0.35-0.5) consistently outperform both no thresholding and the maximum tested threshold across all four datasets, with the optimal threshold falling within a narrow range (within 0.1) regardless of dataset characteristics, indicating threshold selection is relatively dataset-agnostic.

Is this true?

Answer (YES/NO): NO